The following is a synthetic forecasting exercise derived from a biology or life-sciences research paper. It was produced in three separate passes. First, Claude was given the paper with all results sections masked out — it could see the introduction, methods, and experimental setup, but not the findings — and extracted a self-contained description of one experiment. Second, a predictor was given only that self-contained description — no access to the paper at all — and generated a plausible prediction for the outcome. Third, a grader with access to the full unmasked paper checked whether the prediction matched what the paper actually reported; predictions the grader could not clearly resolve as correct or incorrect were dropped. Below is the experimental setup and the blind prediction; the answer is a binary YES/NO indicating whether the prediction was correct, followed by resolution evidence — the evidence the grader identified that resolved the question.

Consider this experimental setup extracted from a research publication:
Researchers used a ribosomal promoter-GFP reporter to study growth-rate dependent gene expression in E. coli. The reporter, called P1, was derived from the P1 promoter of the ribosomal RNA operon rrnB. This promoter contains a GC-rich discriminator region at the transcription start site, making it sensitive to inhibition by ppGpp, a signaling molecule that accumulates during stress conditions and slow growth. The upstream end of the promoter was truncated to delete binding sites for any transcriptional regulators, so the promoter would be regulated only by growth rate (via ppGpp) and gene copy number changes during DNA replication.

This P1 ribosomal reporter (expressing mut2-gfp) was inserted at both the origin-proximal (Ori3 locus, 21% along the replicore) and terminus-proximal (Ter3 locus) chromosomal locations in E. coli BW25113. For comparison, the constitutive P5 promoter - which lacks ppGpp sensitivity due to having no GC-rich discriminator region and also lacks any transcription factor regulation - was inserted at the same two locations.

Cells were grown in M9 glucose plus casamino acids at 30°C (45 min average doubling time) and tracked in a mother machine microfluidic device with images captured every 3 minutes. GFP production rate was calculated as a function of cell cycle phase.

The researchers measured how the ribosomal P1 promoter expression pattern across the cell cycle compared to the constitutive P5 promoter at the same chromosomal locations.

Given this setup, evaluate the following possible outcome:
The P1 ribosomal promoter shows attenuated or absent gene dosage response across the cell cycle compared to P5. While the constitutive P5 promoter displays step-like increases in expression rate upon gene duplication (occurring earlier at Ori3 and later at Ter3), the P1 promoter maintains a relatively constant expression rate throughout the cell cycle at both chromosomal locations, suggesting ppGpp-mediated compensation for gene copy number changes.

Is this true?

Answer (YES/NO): NO